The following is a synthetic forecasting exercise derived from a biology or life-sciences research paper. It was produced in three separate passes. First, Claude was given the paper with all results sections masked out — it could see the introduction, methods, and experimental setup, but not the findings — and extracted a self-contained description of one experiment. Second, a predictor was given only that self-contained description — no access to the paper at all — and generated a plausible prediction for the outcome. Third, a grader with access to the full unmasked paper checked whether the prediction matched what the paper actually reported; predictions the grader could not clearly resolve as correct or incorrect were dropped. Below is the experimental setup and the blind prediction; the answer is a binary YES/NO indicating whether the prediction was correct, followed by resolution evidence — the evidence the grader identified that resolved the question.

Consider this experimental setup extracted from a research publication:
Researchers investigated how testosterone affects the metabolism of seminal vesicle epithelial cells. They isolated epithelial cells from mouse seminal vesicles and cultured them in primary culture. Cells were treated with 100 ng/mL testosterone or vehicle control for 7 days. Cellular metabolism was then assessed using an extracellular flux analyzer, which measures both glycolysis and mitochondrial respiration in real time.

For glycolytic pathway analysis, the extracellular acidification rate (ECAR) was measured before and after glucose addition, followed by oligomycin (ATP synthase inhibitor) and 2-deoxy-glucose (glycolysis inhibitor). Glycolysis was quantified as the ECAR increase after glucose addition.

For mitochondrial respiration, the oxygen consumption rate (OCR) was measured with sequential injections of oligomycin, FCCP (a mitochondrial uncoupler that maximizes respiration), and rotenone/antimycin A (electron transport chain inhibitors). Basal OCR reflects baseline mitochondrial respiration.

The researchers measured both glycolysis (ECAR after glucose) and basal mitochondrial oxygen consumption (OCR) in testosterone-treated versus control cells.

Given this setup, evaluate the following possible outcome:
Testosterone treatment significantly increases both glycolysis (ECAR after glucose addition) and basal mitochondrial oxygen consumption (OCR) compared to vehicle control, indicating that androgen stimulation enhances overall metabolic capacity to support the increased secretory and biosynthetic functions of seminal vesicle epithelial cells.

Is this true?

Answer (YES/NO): NO